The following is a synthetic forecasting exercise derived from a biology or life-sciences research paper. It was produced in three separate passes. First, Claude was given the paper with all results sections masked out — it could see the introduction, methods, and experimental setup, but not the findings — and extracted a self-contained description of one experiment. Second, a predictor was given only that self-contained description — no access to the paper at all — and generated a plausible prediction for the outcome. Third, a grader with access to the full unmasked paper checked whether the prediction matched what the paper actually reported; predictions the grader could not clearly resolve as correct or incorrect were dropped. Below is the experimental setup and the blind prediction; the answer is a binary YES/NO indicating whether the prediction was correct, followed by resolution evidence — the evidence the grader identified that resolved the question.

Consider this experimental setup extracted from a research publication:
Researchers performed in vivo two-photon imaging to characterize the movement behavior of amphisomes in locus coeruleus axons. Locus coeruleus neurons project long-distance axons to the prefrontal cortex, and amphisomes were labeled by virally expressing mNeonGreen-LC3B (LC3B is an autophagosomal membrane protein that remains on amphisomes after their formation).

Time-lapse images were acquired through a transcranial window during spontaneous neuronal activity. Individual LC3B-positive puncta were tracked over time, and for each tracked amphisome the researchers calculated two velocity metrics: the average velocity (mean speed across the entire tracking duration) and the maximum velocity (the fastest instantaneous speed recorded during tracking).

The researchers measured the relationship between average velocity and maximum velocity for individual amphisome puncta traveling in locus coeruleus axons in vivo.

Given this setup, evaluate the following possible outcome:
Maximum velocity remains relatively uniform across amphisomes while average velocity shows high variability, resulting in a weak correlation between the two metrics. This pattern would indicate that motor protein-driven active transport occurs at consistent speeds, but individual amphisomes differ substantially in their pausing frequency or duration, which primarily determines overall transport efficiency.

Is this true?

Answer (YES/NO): NO